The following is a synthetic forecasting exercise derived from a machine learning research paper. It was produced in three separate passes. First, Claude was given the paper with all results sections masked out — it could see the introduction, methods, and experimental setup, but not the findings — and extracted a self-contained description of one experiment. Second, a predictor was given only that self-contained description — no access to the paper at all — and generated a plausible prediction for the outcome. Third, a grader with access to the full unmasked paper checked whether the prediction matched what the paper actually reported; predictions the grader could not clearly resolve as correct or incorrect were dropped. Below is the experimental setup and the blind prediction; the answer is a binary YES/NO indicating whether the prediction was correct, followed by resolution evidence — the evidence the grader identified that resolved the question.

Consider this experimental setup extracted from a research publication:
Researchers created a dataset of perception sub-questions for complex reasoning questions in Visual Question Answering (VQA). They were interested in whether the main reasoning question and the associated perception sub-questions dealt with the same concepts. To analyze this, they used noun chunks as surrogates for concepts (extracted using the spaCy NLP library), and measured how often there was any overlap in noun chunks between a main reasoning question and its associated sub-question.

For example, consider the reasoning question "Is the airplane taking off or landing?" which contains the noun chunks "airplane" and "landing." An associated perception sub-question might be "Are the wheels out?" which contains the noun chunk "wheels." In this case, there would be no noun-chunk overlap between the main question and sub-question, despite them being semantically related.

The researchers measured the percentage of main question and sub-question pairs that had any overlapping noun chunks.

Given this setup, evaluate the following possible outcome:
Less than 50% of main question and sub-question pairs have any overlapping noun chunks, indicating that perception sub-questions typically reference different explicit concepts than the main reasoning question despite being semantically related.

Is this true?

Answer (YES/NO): YES